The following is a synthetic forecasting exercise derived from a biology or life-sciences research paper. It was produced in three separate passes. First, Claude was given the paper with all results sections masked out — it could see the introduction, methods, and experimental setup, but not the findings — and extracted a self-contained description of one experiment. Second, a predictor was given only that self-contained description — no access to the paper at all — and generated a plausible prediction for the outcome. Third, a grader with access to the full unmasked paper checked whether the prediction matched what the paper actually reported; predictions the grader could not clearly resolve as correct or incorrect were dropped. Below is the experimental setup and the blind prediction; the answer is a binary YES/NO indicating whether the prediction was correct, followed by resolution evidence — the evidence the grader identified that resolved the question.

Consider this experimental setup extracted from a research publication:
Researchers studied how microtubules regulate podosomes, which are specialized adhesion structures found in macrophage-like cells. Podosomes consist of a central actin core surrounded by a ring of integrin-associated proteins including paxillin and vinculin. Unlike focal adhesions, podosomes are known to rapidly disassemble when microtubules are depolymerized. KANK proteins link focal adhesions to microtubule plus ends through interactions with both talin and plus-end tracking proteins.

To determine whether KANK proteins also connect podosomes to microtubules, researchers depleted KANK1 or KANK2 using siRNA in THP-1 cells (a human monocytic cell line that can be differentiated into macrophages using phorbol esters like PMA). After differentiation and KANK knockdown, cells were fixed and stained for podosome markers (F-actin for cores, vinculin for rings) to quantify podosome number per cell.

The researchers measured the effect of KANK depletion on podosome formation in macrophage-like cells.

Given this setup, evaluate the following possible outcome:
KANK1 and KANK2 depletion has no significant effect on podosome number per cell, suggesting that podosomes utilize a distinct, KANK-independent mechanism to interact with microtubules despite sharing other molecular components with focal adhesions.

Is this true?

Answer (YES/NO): NO